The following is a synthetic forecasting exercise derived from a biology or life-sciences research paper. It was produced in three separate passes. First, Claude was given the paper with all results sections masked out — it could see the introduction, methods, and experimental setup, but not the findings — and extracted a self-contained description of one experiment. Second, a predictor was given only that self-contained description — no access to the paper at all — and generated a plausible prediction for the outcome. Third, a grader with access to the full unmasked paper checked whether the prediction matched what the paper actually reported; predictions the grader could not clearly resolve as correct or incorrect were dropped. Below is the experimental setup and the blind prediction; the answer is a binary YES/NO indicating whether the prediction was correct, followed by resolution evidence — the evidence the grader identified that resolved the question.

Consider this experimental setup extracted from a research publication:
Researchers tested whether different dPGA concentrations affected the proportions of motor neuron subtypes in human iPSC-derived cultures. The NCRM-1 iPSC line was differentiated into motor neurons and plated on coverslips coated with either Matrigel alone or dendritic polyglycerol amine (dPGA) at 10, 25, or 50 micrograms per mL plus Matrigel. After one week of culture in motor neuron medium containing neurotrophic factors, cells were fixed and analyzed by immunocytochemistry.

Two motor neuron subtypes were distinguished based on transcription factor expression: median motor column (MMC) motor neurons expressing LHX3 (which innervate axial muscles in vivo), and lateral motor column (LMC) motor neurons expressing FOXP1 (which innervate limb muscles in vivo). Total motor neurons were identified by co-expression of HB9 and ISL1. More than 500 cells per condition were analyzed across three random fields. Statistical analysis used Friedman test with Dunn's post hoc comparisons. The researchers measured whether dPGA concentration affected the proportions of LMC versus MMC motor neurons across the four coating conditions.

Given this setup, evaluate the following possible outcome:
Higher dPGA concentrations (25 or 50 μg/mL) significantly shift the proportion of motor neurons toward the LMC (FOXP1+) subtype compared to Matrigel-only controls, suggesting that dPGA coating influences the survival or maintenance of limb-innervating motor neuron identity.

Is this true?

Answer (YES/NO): NO